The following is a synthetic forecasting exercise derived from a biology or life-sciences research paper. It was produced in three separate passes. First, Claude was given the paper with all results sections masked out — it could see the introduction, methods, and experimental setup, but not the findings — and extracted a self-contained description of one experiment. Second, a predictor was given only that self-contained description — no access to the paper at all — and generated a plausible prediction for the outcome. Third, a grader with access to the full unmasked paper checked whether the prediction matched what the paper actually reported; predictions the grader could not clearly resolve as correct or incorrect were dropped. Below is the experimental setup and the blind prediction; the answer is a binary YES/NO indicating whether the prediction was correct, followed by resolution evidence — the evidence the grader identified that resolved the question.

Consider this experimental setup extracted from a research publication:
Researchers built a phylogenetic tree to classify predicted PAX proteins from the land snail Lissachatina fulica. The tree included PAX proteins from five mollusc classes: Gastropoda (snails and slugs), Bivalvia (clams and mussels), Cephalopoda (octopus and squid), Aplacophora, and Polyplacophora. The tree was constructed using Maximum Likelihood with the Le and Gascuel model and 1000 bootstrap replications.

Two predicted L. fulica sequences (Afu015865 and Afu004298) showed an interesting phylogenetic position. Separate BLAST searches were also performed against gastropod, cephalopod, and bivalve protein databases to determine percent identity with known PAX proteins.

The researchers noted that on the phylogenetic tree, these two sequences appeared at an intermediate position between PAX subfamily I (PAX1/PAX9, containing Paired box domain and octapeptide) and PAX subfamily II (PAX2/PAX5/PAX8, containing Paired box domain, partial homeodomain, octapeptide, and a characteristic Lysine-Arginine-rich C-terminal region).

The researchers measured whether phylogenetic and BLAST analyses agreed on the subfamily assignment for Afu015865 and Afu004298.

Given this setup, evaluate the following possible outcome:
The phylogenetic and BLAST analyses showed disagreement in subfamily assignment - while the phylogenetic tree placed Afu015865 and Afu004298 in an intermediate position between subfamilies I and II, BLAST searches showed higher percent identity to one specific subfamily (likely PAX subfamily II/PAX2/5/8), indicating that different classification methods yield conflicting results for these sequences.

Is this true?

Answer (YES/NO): YES